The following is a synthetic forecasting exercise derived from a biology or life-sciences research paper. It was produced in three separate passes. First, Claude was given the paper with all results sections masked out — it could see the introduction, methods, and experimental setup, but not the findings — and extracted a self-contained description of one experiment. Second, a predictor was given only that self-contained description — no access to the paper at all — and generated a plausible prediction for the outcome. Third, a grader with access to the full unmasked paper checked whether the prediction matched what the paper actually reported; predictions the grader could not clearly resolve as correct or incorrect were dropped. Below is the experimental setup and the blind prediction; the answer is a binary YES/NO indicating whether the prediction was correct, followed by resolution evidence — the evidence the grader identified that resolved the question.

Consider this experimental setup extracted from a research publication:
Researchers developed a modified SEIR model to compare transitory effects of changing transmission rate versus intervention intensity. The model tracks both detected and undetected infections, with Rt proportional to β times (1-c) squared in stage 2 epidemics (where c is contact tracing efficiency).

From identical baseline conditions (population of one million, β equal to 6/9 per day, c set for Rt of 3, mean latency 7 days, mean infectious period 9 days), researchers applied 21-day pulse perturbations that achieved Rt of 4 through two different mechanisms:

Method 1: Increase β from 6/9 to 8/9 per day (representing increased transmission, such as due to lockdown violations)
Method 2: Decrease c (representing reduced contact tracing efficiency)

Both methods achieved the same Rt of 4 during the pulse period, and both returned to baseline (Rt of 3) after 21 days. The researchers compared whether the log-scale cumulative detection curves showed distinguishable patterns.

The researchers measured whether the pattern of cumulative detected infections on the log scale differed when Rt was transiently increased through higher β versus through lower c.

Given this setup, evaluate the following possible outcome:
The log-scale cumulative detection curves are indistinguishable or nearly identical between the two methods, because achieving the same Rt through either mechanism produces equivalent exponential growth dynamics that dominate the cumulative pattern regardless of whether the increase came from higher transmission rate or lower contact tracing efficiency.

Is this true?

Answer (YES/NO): NO